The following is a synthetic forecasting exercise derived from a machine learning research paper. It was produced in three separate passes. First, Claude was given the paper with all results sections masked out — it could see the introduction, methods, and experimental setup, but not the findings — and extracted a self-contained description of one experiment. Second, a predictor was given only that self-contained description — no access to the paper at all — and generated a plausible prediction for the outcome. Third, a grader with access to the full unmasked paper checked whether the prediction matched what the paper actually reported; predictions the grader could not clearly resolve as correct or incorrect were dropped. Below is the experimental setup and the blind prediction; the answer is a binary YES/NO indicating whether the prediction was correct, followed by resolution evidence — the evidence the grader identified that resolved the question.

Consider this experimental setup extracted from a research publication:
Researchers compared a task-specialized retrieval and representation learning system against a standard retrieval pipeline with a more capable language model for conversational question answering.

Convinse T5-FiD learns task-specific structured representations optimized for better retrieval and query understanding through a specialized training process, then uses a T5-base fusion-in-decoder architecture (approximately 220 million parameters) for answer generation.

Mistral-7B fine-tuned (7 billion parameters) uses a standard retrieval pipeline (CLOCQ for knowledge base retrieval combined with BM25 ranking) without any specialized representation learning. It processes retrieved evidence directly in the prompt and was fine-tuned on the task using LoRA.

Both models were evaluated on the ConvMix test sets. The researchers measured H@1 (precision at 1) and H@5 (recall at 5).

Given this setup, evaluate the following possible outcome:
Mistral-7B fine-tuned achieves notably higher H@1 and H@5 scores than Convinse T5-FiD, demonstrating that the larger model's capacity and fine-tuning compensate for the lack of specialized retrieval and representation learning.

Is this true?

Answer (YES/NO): NO